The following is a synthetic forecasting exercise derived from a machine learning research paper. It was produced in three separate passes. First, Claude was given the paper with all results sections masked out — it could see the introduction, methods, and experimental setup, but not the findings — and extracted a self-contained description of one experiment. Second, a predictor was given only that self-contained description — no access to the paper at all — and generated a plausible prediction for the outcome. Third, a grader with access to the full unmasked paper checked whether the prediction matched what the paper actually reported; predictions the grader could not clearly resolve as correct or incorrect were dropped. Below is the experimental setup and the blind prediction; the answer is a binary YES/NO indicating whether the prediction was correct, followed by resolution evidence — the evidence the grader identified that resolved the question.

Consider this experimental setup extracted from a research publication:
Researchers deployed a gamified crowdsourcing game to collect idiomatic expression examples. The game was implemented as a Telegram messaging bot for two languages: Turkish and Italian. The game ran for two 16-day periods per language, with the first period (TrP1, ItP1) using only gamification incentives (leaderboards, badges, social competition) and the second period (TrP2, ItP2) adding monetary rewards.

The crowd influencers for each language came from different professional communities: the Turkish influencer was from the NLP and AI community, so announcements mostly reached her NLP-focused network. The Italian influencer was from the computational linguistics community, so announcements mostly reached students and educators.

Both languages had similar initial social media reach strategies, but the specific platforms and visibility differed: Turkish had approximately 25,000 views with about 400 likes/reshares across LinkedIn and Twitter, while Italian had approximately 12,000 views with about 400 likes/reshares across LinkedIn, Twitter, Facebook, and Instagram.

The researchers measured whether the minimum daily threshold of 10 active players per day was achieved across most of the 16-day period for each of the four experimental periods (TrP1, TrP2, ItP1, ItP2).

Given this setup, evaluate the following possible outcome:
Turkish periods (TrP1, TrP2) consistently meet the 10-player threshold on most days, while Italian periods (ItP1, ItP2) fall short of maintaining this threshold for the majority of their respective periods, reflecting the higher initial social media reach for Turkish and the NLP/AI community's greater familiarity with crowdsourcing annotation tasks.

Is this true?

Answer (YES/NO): NO